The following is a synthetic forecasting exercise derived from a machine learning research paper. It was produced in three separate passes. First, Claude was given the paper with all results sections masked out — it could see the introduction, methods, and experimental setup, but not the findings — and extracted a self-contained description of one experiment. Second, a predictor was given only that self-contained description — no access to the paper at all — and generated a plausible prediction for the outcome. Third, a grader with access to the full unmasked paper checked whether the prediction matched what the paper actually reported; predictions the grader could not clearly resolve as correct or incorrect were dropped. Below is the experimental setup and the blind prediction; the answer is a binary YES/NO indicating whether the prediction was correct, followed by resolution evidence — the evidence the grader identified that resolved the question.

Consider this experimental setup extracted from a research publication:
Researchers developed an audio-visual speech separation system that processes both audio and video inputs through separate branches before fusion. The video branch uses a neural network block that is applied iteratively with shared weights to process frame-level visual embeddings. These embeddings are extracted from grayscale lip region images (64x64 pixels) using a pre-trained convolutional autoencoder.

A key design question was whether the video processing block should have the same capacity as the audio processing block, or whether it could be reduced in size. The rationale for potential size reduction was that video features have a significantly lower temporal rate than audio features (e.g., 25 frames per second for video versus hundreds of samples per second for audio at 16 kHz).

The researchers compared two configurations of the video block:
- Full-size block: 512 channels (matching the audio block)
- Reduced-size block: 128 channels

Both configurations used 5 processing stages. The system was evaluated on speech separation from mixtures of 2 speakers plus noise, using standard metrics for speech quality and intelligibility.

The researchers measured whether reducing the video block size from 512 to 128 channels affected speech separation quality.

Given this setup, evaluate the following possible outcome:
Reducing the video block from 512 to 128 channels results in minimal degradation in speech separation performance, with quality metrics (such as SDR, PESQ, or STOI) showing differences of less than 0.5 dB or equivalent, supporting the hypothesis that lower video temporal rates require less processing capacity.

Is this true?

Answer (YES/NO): YES